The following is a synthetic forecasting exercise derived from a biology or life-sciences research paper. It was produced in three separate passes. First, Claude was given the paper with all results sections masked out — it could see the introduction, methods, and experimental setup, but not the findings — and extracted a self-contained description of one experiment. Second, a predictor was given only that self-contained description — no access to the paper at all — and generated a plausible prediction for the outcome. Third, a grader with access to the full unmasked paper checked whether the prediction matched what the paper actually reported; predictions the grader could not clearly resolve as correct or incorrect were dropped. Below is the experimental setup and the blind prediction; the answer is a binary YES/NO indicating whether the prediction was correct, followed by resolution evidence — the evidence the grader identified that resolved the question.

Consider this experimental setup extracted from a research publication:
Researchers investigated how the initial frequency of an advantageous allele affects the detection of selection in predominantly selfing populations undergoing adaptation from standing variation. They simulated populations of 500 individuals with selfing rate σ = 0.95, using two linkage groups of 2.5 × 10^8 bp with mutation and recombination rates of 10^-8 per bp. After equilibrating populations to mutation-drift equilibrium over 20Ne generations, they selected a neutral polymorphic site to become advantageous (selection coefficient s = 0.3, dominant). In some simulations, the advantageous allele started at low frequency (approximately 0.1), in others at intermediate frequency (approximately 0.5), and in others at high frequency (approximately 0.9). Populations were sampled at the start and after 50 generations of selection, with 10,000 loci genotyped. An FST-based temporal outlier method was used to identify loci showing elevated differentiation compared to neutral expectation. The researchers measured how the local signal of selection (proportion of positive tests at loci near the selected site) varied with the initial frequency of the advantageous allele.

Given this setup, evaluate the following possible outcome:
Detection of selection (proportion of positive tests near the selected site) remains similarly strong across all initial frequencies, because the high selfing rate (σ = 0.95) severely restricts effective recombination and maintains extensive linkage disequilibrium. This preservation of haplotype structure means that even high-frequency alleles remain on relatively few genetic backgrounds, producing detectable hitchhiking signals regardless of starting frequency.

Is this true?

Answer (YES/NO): NO